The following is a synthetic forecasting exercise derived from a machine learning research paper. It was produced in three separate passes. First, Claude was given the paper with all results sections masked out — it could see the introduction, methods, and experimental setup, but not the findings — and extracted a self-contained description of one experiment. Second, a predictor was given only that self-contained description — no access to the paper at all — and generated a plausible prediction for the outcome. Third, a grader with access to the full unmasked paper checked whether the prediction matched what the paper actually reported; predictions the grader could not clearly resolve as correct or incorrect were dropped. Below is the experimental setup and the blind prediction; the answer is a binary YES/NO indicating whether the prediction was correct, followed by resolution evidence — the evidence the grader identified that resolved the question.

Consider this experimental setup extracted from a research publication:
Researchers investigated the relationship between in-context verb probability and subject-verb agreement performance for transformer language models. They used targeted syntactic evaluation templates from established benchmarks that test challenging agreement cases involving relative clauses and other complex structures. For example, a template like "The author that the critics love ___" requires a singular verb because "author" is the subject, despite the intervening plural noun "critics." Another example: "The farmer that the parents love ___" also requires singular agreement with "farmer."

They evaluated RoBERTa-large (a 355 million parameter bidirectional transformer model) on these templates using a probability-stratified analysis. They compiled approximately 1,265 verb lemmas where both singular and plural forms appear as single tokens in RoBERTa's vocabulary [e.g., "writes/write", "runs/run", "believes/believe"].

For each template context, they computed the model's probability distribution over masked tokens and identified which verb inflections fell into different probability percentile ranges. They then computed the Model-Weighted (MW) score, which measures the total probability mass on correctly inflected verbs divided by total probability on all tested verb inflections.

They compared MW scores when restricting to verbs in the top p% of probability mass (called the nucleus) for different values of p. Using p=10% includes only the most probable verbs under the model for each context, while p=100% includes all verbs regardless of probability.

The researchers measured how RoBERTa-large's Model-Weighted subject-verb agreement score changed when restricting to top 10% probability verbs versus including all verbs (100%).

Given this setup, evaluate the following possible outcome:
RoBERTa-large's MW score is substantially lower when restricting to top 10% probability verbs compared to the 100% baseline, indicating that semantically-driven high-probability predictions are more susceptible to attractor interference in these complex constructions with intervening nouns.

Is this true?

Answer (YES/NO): NO